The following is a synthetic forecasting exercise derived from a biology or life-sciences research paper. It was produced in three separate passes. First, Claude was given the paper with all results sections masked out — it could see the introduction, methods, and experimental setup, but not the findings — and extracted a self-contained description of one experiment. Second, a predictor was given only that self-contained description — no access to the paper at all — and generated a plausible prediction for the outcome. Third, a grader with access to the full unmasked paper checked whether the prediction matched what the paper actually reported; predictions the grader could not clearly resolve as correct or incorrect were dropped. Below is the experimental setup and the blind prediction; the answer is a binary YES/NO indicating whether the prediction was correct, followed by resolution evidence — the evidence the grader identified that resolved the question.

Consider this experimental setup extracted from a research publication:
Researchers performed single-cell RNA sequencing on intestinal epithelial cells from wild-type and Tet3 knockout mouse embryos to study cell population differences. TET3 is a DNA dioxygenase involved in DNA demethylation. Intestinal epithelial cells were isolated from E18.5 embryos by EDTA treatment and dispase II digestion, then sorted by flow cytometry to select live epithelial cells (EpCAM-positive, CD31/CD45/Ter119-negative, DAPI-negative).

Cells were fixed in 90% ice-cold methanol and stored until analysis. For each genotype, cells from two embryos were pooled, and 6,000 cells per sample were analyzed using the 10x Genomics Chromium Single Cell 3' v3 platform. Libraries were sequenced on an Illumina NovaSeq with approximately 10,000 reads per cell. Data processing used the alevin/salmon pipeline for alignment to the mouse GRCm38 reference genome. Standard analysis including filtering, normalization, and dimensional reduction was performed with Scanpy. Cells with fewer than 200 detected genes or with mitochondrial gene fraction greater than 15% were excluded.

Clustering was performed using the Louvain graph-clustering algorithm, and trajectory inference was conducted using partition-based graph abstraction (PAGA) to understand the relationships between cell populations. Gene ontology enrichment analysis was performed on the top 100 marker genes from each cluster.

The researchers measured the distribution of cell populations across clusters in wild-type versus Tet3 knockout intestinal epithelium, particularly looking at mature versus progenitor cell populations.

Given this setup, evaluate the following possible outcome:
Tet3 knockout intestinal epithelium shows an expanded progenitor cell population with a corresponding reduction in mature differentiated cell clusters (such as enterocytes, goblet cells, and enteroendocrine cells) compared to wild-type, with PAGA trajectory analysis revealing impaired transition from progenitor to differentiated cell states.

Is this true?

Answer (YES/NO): NO